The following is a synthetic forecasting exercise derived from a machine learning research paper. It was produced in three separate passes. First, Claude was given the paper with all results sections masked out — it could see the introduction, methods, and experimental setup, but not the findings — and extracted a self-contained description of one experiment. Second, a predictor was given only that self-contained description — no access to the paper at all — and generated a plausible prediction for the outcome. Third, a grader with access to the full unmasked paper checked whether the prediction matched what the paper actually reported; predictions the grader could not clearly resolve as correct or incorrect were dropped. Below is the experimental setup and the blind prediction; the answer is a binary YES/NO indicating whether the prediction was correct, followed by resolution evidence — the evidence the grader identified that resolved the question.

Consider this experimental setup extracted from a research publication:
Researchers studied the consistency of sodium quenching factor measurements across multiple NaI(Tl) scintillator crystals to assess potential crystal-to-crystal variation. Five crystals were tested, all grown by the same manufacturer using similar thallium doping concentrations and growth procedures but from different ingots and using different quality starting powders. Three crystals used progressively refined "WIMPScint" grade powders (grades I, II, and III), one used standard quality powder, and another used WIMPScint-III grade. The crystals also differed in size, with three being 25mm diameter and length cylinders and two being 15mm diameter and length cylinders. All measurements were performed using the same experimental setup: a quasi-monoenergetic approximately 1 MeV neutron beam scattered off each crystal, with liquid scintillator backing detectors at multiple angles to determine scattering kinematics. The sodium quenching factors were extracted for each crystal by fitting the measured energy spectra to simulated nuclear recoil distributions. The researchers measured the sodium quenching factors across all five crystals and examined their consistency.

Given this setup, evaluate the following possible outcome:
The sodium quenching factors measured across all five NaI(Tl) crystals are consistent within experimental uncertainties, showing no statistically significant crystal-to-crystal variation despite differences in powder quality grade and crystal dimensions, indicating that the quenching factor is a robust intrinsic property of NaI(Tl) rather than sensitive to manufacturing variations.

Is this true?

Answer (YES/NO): YES